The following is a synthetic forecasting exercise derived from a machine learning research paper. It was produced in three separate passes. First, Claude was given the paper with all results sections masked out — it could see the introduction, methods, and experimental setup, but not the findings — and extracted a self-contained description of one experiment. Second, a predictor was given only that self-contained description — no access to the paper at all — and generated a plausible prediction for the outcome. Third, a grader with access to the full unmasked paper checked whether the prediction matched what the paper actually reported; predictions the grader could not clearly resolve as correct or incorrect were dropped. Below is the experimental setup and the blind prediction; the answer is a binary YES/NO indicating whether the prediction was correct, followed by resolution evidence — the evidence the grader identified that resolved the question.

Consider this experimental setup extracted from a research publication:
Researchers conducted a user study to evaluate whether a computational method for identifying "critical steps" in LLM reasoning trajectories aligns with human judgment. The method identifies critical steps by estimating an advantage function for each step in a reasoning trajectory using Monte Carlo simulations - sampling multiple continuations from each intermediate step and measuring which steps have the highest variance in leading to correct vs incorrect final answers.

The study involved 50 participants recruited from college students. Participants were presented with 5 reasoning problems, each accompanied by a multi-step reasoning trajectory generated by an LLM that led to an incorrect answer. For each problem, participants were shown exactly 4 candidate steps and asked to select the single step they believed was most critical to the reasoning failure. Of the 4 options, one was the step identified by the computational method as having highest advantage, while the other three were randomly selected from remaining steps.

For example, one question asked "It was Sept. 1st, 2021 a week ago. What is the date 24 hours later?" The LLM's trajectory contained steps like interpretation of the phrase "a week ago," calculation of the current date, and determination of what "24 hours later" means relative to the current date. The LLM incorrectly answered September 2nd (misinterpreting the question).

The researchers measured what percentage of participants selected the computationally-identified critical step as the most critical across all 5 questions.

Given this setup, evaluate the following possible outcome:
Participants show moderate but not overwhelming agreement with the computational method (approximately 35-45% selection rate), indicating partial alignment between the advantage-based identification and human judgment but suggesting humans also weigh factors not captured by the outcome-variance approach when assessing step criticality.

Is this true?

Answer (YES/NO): NO